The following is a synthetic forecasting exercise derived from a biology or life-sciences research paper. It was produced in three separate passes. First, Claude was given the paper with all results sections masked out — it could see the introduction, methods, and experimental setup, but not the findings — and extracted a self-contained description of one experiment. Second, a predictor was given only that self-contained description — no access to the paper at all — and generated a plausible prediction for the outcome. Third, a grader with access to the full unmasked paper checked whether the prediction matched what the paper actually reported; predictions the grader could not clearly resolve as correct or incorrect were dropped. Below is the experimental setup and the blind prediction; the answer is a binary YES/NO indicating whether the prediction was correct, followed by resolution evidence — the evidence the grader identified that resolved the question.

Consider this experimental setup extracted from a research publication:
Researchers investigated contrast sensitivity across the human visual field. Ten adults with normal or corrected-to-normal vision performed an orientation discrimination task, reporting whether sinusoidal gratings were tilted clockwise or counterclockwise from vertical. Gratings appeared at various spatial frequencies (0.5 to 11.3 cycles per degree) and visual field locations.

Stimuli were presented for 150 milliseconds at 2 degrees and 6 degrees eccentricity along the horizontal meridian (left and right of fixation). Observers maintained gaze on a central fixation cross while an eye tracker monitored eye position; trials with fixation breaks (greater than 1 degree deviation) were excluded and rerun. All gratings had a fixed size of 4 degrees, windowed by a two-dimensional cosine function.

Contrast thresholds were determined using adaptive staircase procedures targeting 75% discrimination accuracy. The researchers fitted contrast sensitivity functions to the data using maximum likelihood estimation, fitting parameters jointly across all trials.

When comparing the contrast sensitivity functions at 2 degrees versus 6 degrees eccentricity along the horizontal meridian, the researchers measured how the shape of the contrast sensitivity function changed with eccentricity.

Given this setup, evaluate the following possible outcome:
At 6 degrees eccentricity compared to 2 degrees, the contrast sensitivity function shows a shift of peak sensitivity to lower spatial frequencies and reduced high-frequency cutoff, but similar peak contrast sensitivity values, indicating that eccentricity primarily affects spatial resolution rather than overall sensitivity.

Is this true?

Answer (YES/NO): NO